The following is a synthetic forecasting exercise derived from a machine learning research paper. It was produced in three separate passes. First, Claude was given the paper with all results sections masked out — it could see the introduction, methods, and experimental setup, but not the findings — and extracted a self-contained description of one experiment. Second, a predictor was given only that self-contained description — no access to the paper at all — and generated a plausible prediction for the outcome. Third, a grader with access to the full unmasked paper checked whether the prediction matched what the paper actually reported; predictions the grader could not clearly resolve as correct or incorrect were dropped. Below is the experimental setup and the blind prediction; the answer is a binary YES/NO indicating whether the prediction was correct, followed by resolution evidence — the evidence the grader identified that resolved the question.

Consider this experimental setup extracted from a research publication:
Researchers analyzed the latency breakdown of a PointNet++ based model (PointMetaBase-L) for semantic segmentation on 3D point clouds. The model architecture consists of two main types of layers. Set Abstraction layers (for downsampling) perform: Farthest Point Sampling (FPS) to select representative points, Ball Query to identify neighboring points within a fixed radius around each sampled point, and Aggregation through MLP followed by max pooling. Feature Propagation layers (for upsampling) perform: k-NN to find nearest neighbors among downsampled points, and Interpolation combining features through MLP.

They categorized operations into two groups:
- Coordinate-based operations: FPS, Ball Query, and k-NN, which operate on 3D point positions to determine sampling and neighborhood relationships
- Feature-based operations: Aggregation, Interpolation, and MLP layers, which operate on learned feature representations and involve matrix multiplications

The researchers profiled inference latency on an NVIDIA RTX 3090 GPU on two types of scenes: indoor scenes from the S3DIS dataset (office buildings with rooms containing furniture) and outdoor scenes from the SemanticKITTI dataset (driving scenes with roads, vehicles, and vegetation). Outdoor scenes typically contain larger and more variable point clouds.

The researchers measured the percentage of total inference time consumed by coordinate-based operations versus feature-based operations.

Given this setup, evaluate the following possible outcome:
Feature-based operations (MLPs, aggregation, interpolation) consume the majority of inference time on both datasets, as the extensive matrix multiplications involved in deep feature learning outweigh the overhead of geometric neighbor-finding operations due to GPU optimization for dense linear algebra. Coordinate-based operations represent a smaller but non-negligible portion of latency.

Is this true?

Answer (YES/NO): NO